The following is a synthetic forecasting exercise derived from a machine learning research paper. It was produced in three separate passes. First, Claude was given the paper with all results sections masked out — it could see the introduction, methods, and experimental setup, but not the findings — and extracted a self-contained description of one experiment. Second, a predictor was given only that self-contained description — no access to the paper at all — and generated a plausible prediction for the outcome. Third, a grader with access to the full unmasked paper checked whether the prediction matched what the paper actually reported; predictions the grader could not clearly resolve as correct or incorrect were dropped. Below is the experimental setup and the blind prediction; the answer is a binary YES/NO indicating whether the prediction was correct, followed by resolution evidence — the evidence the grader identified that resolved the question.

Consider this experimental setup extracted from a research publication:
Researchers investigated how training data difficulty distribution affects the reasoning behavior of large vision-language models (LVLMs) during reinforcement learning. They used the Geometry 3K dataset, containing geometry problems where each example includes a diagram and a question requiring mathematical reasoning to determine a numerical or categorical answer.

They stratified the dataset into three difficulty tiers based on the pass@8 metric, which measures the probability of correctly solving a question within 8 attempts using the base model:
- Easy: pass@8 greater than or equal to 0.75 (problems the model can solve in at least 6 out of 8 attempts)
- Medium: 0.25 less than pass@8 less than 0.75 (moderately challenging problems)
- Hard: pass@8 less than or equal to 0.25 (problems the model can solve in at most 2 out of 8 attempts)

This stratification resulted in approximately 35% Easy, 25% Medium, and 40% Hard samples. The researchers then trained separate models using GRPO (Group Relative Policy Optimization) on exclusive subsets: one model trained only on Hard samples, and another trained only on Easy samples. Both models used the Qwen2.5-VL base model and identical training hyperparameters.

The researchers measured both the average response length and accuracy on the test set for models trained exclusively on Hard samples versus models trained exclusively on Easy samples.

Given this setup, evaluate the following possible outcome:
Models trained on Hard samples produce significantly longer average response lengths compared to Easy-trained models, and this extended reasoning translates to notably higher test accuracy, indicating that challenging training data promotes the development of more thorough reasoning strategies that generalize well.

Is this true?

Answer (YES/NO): NO